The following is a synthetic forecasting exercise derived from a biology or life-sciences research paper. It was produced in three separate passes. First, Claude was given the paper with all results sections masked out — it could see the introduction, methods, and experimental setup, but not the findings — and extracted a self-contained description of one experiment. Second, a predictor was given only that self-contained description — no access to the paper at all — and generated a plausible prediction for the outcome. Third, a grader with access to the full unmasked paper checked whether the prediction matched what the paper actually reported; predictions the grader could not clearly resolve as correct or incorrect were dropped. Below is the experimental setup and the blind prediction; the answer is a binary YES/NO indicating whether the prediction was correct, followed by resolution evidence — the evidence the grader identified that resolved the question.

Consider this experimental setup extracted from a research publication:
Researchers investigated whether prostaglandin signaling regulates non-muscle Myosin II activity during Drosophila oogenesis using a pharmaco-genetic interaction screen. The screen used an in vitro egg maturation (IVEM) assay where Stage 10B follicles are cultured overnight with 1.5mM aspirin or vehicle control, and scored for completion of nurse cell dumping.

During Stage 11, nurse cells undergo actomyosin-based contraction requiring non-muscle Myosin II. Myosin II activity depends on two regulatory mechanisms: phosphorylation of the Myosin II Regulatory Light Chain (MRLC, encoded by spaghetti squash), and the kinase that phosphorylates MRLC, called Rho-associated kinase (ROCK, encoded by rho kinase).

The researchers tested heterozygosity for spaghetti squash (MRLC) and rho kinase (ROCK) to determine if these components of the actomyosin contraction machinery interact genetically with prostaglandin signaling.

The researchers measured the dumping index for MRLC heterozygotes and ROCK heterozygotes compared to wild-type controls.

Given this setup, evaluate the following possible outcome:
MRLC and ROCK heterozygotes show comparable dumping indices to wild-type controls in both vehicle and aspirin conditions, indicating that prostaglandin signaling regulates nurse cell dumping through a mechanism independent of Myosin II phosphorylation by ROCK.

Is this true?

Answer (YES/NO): NO